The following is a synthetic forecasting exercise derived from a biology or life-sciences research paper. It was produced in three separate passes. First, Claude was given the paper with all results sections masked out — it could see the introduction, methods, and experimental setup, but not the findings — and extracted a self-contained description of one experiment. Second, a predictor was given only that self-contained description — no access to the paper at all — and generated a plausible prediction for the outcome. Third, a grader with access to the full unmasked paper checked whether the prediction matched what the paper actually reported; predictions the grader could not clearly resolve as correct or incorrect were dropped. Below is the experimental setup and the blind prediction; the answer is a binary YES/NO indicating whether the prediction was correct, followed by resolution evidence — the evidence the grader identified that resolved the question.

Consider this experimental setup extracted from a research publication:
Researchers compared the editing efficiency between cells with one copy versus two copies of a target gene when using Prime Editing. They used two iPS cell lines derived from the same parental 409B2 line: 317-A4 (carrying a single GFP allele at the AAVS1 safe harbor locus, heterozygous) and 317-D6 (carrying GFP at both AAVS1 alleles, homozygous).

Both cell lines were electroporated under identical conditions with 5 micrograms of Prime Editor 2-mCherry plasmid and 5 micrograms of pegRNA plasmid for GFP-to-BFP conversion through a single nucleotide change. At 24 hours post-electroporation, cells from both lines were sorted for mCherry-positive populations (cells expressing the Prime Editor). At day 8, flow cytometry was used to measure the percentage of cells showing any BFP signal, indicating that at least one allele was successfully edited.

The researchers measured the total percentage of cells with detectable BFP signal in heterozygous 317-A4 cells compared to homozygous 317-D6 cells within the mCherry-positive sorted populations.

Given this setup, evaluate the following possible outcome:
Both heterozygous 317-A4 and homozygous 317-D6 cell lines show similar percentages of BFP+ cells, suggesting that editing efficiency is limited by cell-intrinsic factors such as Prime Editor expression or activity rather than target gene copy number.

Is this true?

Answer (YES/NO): NO